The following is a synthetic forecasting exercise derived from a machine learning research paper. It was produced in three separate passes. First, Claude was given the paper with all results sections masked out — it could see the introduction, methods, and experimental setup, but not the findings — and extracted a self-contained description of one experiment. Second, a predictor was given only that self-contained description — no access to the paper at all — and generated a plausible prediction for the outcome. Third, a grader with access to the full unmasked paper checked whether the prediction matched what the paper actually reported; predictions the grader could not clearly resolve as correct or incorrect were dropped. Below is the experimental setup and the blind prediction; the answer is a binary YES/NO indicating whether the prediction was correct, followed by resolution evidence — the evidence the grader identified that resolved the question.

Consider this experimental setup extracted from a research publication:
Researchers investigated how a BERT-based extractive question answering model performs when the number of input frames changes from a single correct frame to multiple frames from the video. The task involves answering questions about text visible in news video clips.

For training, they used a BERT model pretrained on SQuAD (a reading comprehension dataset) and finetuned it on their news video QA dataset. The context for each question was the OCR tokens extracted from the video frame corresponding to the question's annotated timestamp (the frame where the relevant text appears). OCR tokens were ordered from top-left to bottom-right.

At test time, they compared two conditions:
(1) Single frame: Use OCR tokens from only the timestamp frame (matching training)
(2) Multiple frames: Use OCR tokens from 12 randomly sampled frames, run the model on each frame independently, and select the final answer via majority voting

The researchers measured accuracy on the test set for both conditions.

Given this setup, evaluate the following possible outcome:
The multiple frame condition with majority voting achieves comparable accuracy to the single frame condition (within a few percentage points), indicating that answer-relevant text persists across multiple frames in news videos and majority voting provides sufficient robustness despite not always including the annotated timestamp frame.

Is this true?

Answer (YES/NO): NO